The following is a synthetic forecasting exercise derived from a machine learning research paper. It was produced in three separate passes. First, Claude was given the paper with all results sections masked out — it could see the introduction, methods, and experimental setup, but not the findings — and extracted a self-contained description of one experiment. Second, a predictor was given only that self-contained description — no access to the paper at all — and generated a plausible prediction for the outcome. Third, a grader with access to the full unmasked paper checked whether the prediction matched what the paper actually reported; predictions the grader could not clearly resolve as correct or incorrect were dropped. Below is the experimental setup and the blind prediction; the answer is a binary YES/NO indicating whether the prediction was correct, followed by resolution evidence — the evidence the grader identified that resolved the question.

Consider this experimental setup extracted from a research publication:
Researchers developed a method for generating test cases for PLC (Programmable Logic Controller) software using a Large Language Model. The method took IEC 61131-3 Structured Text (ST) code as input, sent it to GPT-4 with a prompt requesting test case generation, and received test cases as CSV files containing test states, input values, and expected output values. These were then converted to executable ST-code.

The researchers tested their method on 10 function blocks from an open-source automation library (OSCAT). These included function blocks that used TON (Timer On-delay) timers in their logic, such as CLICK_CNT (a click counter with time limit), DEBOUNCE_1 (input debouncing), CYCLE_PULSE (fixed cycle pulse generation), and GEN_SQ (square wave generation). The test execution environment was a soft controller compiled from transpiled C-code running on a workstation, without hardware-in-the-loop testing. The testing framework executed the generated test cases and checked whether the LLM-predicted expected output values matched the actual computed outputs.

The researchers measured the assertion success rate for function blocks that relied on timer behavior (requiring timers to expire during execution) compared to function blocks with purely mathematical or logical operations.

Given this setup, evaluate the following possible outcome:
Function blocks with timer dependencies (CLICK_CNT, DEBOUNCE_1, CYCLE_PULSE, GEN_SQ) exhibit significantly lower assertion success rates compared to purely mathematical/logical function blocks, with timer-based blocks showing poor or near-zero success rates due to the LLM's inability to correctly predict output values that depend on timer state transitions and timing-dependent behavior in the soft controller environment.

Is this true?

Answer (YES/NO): YES